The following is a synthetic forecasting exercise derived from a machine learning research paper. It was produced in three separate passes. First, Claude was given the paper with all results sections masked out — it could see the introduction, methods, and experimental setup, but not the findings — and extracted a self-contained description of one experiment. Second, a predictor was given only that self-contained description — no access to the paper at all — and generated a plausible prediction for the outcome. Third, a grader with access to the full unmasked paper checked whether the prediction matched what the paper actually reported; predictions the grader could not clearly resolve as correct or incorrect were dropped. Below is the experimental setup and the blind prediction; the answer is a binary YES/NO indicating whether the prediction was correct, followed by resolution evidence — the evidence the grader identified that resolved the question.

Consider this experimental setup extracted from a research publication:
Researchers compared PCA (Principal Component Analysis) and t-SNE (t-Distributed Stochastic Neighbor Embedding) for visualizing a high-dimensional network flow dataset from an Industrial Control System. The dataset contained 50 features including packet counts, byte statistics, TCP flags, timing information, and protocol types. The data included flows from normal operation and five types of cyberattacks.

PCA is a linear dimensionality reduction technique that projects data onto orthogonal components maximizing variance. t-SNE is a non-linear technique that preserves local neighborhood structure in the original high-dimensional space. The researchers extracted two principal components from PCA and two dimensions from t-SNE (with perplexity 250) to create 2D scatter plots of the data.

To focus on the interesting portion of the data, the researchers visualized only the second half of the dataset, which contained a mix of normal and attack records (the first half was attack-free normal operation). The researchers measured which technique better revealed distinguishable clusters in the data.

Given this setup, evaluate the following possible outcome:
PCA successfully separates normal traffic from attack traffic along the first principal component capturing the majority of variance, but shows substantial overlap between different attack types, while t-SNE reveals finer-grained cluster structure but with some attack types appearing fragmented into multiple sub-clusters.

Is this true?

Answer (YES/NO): NO